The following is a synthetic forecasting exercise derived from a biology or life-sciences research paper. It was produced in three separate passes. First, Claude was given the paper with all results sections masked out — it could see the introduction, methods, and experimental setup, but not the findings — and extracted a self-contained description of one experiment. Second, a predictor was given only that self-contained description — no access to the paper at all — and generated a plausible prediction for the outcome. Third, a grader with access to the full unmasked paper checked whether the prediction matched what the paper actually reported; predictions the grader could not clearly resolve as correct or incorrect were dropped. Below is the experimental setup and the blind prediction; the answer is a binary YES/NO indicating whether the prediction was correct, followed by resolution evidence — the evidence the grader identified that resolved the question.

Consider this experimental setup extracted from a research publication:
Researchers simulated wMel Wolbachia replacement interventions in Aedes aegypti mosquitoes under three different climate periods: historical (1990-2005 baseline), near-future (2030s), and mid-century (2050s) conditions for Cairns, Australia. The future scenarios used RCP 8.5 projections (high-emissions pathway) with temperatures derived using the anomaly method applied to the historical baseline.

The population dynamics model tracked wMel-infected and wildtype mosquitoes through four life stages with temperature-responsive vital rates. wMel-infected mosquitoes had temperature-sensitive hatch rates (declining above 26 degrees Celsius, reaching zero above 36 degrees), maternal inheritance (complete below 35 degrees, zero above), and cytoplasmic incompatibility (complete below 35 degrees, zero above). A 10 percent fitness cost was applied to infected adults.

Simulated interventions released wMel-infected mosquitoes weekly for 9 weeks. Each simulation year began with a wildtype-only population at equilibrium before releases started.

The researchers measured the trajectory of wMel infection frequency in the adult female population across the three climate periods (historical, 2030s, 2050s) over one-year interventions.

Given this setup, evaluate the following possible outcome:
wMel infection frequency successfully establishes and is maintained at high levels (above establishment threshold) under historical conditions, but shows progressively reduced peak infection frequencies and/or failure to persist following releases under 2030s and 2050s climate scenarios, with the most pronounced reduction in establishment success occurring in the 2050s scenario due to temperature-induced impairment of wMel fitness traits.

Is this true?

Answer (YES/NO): NO